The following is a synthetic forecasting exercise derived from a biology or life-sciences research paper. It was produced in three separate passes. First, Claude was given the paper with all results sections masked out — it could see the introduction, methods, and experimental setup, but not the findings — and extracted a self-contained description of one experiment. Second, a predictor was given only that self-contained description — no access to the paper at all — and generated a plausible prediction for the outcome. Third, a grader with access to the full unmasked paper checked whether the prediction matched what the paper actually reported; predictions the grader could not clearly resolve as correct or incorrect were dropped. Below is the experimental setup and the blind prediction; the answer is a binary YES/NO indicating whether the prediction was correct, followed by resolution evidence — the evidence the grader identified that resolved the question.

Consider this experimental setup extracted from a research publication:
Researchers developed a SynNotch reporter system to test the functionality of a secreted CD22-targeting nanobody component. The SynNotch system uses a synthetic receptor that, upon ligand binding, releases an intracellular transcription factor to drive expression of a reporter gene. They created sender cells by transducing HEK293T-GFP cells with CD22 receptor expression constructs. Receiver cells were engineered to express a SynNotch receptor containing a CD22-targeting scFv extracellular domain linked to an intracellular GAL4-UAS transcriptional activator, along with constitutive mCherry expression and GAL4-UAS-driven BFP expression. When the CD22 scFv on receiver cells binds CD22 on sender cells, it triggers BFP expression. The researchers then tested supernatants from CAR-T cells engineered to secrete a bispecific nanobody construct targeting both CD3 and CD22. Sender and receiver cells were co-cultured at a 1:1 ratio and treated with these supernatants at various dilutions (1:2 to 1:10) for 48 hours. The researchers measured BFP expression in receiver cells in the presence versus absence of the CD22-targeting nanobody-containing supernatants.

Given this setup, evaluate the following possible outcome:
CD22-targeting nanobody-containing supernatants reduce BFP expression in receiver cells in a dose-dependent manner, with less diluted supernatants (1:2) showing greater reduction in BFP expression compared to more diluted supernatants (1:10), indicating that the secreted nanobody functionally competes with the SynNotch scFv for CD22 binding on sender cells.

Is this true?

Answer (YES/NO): YES